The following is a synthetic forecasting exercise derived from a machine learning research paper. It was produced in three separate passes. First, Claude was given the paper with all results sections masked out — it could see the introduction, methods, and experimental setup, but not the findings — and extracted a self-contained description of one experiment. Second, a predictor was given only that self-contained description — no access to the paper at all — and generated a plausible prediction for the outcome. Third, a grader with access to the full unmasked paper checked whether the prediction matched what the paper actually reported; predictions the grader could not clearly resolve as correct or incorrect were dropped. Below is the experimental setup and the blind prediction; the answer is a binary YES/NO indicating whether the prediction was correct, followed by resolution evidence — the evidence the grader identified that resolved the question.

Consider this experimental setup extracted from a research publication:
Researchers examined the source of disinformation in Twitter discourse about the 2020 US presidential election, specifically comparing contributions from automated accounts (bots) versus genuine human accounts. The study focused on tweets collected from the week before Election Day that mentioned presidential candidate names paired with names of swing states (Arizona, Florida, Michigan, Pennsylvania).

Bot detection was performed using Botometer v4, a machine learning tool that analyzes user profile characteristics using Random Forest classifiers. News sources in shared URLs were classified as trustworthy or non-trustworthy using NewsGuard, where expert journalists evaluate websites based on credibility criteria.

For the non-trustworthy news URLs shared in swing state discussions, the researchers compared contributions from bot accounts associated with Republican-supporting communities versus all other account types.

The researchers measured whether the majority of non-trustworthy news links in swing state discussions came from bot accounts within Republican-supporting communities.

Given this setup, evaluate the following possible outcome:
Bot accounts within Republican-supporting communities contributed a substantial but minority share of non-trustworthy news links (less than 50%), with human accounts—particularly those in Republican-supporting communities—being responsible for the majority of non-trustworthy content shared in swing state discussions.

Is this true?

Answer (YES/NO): NO